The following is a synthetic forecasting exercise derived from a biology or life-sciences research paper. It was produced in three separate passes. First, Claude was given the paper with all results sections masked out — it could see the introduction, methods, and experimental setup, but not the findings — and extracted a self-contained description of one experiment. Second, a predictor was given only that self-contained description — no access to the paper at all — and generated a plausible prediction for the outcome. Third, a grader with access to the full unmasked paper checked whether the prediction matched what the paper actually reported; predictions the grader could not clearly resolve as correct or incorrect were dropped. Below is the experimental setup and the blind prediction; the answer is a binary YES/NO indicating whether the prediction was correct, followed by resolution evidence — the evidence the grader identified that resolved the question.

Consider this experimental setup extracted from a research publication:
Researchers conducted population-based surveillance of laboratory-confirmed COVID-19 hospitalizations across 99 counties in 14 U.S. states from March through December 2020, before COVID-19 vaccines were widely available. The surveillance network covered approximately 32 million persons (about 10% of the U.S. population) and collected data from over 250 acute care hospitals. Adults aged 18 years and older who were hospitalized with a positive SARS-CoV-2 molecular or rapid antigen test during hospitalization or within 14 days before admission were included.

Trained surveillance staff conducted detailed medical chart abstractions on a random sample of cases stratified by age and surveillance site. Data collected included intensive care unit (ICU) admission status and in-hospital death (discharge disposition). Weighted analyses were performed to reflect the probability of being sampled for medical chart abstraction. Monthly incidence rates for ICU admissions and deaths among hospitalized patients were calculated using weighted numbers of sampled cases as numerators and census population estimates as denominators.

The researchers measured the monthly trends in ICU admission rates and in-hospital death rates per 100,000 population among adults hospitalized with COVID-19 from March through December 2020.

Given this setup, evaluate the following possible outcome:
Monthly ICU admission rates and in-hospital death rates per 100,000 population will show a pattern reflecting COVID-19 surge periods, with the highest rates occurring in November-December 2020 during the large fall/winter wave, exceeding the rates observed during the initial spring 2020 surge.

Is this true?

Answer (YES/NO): YES